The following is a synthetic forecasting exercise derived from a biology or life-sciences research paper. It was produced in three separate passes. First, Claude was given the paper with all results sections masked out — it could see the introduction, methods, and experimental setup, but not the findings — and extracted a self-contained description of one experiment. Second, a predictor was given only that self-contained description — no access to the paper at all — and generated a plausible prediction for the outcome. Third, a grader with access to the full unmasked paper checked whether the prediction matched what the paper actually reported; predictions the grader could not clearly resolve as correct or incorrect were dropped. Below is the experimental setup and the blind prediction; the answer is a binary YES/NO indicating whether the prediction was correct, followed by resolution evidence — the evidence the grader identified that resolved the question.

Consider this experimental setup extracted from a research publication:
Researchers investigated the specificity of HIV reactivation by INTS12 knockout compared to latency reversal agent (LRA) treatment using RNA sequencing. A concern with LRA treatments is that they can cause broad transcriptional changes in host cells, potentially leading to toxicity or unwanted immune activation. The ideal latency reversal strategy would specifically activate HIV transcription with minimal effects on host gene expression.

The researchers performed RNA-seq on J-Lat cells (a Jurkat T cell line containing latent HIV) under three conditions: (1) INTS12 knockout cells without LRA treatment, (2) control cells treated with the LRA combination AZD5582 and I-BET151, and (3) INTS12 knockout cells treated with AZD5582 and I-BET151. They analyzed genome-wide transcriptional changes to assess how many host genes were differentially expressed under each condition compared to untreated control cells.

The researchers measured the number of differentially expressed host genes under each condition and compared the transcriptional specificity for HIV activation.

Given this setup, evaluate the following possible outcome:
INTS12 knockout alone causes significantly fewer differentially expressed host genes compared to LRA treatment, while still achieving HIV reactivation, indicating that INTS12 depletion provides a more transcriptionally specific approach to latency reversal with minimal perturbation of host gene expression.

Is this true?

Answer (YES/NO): YES